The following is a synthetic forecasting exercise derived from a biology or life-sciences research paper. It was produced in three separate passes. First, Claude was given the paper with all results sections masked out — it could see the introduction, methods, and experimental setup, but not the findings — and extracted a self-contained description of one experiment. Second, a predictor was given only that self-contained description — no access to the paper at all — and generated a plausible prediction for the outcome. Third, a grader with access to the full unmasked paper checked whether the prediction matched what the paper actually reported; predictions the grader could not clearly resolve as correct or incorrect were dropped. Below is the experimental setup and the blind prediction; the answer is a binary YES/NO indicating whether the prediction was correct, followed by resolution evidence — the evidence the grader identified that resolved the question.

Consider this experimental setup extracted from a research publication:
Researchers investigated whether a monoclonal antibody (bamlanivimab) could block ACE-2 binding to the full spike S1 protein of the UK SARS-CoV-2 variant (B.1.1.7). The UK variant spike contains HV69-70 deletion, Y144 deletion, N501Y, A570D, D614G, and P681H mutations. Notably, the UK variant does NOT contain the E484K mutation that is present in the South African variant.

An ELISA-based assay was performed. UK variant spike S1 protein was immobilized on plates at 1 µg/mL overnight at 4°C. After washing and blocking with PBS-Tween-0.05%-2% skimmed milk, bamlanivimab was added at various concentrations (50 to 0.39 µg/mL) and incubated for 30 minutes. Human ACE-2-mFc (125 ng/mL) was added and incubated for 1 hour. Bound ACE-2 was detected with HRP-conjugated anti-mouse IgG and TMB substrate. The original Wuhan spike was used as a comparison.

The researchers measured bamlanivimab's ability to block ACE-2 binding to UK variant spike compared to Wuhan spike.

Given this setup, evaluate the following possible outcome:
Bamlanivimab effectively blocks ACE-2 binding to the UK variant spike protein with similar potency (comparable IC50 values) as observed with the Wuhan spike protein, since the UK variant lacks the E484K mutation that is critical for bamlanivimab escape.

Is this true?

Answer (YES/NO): YES